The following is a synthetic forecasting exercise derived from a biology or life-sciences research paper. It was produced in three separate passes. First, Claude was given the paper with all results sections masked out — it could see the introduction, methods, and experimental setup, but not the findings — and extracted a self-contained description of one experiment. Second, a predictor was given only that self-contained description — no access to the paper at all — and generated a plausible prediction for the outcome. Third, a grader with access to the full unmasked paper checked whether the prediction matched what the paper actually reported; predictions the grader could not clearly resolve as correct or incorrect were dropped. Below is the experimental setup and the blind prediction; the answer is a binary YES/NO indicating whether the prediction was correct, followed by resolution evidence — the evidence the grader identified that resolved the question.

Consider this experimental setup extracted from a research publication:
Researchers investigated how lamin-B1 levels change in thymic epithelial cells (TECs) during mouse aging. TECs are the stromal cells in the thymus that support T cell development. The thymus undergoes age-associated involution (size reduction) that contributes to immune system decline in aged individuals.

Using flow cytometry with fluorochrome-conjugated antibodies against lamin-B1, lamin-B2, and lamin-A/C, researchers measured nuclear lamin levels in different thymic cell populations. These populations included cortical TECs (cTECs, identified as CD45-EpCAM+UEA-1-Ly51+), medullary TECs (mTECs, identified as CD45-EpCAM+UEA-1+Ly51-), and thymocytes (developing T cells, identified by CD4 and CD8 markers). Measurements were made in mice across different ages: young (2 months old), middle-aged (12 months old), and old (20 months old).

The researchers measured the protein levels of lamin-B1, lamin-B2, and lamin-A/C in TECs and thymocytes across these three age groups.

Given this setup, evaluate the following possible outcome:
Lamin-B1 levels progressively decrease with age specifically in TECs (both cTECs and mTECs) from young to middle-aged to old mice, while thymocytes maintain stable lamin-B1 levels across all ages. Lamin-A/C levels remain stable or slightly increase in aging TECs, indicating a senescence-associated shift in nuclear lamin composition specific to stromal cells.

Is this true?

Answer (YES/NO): YES